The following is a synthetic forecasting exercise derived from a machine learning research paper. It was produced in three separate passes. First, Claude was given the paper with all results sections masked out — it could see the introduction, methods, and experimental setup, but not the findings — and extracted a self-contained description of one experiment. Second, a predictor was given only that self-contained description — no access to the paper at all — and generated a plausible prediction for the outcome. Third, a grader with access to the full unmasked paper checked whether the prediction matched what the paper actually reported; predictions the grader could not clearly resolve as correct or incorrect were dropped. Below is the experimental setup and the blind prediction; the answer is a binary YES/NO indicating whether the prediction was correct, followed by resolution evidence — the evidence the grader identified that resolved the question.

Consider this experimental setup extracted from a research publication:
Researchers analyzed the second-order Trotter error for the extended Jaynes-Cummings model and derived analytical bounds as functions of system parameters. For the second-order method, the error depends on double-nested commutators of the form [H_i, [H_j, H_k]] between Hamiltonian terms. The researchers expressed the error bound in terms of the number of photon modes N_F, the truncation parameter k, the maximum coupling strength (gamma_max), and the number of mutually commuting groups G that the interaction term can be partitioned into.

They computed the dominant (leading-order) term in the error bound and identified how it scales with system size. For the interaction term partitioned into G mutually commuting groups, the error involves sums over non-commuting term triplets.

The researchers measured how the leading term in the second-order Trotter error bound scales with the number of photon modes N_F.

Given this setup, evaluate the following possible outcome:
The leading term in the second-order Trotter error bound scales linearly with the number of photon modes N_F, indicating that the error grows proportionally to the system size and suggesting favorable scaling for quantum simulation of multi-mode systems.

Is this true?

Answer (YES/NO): NO